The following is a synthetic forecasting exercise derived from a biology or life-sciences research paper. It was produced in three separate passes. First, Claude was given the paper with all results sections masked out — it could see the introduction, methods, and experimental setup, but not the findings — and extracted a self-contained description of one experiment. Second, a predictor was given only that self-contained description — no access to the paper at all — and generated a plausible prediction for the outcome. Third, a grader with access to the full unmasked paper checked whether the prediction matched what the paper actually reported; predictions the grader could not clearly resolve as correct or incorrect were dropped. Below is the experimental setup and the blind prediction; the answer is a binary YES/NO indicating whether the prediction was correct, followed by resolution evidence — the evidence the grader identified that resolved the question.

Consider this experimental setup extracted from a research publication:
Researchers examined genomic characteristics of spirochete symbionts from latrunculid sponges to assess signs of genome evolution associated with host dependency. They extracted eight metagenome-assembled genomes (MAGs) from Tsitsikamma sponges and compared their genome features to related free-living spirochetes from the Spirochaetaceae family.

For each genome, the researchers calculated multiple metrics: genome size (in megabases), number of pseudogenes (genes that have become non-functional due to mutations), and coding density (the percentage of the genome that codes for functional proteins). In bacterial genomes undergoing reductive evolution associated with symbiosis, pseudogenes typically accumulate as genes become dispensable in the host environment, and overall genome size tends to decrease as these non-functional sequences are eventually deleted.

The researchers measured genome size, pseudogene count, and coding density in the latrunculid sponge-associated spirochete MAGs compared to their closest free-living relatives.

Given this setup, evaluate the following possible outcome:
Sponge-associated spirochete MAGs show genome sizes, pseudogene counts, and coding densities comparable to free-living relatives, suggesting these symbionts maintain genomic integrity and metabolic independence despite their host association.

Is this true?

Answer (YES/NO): NO